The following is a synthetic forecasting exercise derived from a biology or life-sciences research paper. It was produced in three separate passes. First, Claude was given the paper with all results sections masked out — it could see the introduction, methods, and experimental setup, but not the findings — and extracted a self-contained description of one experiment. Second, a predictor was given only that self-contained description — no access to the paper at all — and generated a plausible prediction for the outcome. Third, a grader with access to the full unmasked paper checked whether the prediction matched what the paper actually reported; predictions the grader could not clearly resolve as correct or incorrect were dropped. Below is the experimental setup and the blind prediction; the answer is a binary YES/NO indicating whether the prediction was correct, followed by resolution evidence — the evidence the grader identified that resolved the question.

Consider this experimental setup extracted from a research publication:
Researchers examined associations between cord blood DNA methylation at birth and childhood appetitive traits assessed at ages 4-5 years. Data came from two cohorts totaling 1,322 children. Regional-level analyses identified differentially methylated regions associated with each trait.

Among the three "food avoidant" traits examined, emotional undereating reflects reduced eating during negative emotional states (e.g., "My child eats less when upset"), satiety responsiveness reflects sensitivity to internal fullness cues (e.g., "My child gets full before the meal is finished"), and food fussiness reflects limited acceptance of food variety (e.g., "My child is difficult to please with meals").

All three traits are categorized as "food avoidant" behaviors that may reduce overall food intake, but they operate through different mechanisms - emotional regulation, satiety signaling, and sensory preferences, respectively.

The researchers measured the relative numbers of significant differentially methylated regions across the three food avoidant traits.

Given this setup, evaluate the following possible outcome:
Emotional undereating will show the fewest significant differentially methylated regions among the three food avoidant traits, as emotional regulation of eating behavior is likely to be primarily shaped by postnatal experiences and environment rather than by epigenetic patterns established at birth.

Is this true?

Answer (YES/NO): YES